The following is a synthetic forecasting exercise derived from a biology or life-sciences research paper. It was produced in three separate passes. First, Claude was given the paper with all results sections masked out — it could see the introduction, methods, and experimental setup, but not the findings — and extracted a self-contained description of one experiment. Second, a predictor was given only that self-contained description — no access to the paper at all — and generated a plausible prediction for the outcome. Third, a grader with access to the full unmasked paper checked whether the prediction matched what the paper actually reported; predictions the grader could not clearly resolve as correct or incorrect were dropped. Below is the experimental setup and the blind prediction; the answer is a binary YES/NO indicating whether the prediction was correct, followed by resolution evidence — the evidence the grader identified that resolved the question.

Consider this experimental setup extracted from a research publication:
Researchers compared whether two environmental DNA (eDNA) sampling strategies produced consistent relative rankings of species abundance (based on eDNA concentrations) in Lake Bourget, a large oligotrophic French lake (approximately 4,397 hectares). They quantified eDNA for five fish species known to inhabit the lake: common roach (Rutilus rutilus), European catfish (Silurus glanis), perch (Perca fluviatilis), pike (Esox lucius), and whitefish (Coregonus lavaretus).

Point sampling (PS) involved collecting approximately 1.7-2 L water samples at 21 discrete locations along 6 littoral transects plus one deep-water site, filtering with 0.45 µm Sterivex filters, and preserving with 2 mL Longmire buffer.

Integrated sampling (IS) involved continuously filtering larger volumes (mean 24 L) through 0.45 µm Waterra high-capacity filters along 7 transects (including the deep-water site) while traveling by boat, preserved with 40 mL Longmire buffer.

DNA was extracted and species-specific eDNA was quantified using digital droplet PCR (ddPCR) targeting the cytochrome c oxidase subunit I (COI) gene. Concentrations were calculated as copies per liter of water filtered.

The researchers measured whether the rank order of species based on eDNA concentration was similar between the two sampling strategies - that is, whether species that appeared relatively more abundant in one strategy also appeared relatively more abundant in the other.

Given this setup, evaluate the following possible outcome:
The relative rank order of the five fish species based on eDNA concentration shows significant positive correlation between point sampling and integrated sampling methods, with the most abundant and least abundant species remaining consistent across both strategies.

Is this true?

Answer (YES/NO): NO